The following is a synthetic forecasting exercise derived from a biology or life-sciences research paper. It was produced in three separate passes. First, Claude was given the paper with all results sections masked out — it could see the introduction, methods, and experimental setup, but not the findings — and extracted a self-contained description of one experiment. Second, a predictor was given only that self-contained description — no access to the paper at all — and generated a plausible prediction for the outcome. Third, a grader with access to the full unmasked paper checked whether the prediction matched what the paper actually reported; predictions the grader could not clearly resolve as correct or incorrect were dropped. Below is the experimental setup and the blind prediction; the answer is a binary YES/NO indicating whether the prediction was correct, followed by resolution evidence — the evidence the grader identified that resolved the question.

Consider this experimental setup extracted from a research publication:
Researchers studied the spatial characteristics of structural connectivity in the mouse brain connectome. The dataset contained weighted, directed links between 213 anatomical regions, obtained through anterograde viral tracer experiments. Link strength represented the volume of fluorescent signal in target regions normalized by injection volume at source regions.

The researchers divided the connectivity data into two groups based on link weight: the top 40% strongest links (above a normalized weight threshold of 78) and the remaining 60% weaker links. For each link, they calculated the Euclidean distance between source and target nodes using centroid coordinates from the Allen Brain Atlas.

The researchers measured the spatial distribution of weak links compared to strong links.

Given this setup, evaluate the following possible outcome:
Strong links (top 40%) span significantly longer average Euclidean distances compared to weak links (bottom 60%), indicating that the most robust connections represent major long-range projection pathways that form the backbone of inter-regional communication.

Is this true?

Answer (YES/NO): NO